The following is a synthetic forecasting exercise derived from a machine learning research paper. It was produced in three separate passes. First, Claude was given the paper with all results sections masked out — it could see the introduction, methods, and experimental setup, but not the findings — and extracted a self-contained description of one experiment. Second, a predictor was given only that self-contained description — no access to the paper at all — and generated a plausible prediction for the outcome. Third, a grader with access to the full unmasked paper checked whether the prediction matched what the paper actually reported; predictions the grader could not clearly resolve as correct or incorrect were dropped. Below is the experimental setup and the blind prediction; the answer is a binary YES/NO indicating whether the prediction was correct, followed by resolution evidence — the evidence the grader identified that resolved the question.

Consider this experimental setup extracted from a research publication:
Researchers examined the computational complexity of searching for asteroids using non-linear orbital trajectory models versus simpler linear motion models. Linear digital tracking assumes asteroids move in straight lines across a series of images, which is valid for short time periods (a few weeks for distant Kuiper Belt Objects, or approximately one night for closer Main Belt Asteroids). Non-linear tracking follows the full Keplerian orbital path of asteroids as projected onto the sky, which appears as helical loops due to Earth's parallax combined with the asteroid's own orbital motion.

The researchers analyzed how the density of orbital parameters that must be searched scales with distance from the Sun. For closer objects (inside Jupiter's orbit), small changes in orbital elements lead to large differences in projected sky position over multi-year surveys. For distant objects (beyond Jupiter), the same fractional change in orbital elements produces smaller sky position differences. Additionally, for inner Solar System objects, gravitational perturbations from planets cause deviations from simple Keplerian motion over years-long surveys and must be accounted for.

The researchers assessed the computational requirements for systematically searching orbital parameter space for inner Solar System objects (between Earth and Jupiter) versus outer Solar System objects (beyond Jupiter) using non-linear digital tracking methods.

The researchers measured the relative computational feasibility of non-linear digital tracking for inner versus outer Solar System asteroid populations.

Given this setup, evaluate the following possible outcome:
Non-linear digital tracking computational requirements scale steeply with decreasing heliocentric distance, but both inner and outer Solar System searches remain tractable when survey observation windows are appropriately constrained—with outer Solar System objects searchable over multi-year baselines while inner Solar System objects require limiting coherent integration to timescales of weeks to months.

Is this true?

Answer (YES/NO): NO